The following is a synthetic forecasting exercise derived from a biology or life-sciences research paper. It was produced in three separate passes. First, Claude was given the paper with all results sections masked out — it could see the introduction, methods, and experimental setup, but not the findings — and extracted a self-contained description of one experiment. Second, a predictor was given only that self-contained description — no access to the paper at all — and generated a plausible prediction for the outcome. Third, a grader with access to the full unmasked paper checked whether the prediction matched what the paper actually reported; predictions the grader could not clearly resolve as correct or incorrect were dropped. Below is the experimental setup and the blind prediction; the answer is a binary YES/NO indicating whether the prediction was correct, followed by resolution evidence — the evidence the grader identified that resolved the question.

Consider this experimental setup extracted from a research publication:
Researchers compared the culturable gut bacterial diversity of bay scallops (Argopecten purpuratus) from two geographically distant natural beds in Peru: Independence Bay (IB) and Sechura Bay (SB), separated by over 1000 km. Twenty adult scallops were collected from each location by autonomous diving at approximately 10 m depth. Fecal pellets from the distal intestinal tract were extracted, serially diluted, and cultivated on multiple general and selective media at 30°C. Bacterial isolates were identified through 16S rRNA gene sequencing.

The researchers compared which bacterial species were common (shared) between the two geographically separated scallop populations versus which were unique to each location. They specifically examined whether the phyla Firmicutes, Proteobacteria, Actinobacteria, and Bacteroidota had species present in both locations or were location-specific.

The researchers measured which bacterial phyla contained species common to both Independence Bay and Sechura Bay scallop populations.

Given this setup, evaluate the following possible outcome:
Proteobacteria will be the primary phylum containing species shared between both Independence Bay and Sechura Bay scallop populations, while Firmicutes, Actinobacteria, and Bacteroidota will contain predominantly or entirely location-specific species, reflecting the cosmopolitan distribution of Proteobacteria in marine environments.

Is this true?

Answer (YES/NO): NO